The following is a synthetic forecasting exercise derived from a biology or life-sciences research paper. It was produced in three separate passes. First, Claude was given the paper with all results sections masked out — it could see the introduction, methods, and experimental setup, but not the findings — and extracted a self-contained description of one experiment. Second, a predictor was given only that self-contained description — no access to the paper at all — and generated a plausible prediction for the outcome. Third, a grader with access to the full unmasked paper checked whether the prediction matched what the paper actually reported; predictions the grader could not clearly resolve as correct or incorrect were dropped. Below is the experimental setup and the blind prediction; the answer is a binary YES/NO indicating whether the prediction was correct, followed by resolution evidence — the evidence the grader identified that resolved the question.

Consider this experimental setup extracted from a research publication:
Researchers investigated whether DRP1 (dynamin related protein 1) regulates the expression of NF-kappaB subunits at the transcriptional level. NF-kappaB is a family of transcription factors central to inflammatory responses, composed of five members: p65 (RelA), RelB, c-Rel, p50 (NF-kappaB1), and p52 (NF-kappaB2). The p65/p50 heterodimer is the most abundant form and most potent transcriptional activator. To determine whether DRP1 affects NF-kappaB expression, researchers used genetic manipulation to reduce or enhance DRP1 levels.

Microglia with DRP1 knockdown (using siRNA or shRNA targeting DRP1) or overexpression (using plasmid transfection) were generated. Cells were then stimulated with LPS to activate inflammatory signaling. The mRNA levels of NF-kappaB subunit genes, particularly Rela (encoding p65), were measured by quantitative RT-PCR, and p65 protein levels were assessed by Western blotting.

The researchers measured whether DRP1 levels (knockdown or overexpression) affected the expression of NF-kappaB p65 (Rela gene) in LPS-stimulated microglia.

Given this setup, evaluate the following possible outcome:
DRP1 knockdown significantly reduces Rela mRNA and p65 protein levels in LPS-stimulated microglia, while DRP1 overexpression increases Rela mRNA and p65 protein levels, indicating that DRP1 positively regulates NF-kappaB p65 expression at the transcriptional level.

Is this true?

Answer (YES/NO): NO